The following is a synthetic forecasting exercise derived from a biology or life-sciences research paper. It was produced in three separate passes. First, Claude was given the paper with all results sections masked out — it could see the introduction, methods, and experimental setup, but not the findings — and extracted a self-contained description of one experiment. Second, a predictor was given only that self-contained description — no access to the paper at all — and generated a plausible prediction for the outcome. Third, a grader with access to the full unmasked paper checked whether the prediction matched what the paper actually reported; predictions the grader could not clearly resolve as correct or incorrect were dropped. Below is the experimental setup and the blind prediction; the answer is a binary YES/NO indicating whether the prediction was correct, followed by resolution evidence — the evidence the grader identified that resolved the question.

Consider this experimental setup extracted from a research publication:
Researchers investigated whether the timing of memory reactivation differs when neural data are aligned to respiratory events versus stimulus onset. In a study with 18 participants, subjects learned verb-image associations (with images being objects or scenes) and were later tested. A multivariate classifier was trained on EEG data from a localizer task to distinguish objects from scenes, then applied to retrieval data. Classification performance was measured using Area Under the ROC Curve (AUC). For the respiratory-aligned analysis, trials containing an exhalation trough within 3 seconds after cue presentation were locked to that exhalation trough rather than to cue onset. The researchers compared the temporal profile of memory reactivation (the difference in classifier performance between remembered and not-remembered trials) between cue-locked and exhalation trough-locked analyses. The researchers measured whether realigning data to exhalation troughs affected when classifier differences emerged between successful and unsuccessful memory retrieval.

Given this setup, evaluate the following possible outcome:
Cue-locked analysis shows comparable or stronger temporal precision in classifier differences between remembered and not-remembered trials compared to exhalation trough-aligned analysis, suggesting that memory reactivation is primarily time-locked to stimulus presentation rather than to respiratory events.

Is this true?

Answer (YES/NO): NO